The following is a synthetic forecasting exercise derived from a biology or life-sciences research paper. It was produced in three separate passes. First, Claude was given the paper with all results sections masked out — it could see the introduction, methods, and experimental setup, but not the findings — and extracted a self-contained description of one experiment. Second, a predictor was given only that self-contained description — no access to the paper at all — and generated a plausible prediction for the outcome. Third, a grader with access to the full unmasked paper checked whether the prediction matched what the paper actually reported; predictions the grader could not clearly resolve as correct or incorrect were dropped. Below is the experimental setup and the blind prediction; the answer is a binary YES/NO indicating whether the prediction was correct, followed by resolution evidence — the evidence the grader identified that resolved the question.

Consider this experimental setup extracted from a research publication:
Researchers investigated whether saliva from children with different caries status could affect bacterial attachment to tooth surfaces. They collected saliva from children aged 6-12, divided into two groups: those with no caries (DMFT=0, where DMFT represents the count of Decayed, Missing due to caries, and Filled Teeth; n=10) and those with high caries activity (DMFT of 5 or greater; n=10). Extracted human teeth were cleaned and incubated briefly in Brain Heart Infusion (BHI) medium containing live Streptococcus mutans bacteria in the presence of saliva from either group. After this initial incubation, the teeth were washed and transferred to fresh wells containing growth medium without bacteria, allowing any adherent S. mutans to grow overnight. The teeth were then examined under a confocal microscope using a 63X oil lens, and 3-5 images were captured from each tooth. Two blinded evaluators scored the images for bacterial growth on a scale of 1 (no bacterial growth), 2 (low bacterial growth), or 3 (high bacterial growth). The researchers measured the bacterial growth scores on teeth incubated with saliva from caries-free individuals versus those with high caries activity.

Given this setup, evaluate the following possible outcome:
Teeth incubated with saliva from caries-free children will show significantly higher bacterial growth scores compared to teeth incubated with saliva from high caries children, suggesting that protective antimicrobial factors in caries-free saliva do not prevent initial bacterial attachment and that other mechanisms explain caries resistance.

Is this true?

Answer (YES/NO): NO